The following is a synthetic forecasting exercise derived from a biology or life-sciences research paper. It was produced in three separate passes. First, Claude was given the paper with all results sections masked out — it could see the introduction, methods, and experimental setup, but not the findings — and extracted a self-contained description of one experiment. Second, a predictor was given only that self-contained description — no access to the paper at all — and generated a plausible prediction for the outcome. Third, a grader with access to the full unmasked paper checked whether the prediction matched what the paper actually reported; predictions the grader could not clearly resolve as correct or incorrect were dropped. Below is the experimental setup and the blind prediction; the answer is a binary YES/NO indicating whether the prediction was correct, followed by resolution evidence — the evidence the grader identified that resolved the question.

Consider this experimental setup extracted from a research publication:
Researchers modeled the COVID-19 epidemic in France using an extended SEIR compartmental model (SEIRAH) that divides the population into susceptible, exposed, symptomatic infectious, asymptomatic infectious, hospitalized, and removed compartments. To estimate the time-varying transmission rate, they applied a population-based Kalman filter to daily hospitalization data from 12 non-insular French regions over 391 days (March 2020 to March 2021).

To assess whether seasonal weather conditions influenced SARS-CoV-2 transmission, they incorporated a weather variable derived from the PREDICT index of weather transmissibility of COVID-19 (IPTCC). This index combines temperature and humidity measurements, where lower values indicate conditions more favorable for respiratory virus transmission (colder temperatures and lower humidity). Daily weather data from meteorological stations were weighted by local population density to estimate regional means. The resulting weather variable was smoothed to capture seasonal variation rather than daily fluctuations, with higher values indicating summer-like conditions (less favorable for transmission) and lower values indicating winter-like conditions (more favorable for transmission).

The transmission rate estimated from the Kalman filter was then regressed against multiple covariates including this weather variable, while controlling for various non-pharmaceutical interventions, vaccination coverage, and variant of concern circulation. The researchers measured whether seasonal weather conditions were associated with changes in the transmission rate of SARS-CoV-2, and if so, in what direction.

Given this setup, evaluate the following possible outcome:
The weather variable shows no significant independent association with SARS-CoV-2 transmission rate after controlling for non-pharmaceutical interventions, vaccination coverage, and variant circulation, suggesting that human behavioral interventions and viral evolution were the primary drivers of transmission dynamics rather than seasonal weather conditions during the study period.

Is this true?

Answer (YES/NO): NO